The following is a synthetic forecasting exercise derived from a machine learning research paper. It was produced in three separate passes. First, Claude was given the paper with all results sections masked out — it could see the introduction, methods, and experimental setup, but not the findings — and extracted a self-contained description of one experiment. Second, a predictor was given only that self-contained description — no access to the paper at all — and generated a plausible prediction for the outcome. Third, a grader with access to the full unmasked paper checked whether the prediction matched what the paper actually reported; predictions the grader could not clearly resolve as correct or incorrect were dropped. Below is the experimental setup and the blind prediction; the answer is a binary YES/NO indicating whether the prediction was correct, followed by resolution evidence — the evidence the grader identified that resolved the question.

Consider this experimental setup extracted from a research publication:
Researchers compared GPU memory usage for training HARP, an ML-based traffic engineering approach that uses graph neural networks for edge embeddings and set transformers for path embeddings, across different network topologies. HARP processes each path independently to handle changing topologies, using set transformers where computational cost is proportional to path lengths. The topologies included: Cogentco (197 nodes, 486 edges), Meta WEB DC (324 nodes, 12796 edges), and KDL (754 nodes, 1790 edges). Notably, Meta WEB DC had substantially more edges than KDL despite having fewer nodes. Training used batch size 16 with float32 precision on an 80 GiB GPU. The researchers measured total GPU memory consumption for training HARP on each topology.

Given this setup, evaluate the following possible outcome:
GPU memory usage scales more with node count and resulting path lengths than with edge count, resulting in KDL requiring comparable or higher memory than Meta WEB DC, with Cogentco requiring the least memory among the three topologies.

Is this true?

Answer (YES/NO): NO